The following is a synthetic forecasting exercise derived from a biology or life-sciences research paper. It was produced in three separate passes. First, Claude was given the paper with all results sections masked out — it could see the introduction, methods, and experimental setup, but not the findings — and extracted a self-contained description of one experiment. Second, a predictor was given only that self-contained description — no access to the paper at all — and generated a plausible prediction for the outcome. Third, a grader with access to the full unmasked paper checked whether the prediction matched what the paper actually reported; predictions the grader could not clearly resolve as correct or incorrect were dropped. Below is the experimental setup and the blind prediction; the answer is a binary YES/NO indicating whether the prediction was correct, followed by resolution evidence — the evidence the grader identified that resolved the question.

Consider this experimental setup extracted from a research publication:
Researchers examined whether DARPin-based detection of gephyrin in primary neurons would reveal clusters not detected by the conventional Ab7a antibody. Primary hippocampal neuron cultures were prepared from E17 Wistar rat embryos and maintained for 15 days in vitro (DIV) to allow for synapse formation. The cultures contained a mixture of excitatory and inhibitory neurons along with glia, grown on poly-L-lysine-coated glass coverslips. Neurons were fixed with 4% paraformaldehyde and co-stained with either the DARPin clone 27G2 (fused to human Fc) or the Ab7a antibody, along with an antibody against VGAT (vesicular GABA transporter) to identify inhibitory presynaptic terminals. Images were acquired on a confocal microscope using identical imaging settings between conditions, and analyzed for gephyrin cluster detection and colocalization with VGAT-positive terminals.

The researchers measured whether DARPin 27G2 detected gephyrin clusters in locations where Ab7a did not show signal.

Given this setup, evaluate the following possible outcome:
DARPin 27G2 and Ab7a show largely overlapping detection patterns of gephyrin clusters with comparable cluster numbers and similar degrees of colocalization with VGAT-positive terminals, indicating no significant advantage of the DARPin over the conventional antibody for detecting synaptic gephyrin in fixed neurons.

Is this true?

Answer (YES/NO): NO